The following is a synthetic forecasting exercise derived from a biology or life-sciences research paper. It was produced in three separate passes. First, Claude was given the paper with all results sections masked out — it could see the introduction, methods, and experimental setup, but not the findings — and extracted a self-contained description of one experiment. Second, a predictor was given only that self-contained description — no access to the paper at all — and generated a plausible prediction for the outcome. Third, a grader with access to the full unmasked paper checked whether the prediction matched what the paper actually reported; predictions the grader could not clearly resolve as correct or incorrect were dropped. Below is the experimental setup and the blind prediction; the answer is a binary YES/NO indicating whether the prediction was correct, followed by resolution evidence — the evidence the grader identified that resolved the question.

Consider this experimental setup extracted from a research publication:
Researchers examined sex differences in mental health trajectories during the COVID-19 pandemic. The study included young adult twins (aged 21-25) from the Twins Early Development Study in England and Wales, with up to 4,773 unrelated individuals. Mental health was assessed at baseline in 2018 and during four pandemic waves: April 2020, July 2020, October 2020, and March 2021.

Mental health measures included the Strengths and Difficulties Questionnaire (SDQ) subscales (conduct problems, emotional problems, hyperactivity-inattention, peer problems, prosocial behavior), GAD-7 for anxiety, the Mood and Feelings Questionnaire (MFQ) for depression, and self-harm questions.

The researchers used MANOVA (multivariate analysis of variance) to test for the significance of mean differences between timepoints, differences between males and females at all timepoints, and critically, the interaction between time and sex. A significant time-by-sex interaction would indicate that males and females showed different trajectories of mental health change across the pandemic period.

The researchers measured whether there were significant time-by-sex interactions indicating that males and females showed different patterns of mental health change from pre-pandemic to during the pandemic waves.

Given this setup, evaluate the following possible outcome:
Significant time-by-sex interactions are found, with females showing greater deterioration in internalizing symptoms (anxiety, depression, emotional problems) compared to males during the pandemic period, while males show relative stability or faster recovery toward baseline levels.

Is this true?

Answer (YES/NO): NO